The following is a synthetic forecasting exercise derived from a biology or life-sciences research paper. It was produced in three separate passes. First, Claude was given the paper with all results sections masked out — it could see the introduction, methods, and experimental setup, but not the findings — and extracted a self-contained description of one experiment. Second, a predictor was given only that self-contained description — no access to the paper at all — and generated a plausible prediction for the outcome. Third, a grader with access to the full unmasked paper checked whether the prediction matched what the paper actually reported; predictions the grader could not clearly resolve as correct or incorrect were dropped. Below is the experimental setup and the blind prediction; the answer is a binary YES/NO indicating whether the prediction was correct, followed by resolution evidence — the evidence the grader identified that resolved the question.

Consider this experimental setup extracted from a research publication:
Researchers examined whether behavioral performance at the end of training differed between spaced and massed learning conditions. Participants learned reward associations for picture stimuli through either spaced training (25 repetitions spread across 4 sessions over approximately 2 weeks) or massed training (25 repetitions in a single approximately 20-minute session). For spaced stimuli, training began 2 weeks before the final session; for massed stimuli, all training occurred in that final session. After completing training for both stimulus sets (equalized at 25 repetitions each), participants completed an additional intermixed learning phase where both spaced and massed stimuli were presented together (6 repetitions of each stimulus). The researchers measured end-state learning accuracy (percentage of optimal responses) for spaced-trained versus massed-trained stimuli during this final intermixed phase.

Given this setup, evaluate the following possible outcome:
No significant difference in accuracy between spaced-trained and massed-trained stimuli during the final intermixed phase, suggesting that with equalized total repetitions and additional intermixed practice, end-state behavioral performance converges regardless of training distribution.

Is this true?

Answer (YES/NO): YES